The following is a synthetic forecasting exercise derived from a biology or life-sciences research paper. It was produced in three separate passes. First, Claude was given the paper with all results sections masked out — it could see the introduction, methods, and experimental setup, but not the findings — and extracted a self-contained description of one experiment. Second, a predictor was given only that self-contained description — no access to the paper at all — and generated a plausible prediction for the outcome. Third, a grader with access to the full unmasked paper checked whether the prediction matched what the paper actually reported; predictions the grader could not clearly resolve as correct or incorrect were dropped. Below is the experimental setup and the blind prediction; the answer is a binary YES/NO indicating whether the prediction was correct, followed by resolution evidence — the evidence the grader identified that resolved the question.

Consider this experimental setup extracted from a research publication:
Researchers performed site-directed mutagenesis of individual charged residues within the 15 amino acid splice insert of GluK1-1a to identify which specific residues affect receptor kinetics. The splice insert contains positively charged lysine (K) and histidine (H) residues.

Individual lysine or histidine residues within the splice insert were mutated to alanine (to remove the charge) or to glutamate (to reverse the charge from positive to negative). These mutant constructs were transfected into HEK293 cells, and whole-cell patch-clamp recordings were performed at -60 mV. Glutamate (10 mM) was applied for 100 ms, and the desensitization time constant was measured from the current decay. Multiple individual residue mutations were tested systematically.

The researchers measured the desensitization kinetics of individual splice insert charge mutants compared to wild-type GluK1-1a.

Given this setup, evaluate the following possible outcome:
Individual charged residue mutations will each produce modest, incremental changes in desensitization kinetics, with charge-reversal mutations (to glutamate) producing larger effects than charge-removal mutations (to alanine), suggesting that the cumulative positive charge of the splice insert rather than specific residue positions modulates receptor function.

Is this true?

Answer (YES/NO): NO